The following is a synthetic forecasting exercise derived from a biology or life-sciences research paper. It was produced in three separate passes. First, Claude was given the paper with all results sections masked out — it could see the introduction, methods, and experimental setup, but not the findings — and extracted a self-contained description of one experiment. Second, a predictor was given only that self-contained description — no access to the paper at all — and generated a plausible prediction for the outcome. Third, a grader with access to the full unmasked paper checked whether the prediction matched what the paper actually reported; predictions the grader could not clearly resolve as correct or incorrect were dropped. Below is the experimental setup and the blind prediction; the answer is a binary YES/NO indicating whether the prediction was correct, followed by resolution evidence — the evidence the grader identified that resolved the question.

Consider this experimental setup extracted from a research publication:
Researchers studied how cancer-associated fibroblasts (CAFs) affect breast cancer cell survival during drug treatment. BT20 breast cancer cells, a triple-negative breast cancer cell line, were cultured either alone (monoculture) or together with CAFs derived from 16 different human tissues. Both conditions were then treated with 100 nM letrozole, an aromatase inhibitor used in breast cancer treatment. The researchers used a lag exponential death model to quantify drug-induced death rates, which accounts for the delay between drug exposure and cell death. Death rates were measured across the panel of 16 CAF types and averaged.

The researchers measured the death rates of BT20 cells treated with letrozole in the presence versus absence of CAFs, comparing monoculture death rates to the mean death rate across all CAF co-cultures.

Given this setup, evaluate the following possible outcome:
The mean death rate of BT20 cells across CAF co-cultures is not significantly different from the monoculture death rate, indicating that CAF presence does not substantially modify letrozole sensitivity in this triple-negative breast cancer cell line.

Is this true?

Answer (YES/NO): NO